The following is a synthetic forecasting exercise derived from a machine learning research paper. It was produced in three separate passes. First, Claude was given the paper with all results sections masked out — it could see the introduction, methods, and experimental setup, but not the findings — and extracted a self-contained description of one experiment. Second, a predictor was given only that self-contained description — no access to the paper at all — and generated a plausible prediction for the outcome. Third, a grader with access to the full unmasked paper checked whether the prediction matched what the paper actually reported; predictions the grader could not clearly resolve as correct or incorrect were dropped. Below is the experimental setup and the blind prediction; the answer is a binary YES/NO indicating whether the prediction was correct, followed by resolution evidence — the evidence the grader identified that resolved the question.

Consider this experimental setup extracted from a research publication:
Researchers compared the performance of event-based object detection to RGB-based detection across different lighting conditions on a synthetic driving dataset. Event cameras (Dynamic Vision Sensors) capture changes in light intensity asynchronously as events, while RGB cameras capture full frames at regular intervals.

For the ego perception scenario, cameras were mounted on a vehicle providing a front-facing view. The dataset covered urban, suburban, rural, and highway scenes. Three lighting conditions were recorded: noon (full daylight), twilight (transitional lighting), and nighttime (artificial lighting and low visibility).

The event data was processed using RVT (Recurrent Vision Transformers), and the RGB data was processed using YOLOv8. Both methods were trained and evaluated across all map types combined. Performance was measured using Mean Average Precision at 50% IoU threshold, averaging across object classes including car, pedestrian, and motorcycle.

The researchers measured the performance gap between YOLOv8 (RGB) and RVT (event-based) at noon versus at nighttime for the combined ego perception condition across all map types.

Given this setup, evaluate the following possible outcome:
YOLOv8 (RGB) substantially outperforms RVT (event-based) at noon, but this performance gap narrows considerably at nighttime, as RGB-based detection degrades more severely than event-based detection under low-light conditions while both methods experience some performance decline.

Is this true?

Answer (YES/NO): NO